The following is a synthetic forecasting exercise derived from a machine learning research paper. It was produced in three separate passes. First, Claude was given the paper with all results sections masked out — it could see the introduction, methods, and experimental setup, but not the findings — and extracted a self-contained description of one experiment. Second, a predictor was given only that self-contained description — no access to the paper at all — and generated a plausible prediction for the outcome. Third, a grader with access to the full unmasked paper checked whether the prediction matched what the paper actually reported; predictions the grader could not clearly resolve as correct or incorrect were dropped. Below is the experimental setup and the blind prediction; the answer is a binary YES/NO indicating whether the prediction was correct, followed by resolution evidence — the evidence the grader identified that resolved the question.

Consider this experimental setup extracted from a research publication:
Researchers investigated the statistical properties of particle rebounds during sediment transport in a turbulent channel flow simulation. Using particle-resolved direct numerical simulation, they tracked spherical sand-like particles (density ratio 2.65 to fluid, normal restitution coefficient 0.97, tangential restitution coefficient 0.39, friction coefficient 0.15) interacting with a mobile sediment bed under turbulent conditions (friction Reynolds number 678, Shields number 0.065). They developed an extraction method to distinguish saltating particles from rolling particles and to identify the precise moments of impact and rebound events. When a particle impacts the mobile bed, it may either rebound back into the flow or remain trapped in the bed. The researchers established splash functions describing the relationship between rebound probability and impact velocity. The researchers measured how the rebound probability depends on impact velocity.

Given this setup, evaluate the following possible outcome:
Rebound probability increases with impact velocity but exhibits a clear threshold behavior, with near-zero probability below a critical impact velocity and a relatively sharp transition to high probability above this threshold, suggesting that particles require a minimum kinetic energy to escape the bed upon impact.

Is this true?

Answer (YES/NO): NO